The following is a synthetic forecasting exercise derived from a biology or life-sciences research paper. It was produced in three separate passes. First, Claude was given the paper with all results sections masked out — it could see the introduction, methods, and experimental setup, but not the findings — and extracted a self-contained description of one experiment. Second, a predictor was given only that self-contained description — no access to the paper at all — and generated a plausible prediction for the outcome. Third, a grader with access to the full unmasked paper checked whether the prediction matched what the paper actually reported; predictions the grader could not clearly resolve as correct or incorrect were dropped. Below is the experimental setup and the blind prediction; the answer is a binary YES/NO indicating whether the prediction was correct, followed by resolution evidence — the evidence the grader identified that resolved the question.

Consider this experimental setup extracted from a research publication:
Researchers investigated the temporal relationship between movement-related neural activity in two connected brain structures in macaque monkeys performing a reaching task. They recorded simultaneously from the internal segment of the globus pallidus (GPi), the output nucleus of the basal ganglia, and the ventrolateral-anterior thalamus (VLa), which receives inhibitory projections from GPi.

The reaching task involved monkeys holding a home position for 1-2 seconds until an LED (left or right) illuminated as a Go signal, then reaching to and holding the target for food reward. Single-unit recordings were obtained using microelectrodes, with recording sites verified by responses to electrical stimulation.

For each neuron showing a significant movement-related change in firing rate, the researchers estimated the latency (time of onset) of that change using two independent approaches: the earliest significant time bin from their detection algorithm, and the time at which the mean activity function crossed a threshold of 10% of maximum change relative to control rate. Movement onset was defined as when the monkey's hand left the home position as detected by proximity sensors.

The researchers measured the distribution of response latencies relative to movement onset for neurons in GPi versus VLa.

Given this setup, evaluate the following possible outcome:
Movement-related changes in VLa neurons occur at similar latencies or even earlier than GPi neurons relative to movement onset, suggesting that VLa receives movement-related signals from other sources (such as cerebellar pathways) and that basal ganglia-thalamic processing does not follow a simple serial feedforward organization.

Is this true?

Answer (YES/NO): YES